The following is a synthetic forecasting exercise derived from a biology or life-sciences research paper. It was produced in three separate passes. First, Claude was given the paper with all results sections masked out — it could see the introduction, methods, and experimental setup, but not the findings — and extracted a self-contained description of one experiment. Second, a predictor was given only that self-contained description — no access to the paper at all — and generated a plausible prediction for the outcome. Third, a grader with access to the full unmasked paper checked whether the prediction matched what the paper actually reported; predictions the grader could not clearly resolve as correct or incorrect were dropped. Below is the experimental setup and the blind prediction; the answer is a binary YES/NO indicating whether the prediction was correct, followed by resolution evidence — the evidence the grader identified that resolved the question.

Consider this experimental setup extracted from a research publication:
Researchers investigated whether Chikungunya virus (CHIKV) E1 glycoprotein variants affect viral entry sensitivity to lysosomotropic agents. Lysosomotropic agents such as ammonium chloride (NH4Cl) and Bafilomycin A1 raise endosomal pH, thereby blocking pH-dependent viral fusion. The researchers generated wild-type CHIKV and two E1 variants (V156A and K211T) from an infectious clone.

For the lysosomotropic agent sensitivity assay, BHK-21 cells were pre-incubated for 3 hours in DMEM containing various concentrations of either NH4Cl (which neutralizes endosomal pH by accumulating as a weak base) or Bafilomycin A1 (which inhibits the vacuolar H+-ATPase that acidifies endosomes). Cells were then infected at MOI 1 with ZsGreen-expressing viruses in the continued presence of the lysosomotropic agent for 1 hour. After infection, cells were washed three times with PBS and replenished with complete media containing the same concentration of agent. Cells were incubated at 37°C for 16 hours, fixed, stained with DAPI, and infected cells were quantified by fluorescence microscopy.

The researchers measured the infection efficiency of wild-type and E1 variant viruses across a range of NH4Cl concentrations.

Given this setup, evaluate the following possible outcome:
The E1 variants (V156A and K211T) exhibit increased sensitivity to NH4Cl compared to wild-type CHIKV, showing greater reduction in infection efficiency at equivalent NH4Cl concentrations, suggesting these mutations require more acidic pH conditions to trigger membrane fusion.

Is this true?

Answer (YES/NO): YES